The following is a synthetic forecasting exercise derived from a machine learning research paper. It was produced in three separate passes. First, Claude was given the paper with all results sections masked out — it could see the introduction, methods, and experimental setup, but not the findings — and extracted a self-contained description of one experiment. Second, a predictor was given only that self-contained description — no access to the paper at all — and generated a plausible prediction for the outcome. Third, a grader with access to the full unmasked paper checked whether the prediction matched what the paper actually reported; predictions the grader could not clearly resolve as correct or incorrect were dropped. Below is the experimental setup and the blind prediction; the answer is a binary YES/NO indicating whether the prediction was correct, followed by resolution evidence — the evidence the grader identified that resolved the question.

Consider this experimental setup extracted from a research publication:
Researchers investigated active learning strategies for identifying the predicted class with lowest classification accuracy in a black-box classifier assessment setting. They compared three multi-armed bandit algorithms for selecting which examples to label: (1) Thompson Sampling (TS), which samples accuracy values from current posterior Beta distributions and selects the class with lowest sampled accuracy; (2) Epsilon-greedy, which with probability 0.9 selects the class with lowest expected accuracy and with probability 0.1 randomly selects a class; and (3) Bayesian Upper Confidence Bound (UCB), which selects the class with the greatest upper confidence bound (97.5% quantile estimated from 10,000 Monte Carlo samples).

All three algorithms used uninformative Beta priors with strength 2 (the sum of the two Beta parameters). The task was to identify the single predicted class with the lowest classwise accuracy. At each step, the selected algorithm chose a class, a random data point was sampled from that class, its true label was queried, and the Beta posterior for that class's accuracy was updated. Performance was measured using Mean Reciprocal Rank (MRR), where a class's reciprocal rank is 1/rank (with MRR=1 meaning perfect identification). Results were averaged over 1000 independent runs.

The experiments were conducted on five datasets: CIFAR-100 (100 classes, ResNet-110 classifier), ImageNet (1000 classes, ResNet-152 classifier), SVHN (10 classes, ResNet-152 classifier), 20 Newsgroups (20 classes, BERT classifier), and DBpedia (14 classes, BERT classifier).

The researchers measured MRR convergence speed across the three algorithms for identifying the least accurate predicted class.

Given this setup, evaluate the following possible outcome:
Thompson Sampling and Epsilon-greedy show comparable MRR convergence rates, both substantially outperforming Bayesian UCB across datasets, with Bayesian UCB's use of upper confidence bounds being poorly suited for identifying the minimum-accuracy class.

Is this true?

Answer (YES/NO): NO